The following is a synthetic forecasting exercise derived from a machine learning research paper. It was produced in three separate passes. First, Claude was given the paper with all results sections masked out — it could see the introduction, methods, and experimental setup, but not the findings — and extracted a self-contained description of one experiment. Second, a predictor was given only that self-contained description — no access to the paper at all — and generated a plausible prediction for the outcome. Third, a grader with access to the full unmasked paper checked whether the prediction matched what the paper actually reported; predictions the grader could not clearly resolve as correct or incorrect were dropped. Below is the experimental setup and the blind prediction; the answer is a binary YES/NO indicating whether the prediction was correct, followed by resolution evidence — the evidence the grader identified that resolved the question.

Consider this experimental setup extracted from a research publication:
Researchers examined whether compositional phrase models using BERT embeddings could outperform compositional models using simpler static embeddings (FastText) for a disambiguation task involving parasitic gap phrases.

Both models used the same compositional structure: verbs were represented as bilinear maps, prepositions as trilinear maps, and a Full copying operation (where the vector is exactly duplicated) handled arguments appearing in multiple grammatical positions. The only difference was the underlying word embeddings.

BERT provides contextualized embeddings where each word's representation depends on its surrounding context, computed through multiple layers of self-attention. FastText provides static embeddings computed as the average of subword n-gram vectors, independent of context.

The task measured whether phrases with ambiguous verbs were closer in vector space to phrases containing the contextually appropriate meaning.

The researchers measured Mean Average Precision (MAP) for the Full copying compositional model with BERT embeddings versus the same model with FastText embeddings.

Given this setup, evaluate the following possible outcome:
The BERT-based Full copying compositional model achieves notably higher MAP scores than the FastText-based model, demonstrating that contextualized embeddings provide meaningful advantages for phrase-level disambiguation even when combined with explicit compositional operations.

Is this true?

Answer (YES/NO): NO